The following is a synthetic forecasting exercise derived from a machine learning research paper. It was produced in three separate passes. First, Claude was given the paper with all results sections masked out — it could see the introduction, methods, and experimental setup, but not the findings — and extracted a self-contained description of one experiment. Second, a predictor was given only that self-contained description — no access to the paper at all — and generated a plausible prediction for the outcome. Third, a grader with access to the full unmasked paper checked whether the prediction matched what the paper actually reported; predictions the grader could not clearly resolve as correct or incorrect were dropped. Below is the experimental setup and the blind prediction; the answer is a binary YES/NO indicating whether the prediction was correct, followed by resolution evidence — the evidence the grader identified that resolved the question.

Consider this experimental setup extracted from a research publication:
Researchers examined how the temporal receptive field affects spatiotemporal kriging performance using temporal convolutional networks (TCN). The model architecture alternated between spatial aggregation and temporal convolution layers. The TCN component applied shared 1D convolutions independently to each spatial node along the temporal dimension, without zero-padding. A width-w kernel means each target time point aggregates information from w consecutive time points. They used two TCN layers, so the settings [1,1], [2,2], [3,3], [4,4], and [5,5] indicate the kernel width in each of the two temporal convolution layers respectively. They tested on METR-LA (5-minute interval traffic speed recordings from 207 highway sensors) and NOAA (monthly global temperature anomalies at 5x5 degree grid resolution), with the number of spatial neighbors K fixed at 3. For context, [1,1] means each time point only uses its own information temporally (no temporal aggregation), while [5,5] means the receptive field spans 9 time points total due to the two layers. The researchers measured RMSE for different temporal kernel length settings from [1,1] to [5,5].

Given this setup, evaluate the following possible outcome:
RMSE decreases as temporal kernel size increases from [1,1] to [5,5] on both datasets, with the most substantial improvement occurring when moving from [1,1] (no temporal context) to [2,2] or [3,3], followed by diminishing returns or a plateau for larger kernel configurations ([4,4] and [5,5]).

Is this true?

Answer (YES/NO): NO